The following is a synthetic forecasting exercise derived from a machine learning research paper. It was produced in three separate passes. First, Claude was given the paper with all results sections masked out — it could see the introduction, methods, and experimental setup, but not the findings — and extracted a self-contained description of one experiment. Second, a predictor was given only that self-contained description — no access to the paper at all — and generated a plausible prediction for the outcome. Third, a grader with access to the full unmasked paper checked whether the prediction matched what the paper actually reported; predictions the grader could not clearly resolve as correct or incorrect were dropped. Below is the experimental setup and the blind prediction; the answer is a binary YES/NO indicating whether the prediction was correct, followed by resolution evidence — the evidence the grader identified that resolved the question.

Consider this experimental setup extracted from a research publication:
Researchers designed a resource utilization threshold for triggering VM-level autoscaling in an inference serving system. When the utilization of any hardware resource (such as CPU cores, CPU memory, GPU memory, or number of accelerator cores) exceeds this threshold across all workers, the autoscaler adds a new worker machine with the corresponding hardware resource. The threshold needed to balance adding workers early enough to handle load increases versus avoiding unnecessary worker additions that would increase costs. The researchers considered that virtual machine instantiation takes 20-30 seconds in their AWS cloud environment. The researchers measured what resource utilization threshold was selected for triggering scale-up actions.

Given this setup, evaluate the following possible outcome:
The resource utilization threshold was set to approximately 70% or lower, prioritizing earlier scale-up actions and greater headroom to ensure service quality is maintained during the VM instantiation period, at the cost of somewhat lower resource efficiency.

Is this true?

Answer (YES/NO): NO